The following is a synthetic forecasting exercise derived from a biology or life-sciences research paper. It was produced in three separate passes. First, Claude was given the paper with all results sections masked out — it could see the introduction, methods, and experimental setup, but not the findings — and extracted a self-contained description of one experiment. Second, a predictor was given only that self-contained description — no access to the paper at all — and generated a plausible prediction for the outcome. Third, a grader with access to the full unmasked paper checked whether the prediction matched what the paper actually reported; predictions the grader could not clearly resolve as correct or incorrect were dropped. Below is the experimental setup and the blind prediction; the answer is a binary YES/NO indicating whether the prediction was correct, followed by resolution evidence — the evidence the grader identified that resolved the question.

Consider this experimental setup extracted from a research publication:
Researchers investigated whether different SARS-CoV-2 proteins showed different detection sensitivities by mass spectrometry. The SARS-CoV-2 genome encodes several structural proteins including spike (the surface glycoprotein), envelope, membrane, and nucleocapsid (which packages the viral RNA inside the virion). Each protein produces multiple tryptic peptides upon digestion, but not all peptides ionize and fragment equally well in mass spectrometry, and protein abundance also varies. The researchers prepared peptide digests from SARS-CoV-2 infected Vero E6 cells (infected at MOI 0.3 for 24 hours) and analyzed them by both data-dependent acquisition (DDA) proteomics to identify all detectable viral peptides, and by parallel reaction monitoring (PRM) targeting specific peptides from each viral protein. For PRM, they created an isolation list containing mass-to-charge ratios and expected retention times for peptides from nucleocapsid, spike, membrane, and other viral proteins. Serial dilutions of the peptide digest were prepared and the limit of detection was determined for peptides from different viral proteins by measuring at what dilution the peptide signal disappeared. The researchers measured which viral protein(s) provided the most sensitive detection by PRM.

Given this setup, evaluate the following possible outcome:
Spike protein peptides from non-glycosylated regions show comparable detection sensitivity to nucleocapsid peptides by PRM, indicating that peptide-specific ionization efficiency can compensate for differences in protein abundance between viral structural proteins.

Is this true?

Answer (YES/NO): NO